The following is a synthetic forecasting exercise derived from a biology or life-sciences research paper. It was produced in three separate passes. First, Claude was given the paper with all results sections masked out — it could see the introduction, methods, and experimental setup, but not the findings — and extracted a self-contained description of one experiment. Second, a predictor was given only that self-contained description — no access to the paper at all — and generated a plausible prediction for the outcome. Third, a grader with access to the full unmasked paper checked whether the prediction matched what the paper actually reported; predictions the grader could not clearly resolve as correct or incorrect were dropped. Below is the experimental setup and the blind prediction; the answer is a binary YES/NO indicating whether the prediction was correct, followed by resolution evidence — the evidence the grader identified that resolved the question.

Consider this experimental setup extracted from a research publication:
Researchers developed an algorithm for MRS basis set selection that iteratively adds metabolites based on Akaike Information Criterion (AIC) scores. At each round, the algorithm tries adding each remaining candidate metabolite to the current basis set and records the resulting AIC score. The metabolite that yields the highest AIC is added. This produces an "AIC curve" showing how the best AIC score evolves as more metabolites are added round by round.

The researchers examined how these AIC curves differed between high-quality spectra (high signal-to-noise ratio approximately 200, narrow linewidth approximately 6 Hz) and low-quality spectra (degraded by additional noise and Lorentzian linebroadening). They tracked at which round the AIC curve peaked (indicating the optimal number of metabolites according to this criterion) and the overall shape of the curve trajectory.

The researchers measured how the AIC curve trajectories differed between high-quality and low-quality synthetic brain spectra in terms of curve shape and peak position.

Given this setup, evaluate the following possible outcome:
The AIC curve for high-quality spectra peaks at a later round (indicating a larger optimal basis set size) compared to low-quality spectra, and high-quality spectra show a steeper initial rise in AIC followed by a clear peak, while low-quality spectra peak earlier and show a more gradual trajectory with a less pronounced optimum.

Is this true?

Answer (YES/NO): YES